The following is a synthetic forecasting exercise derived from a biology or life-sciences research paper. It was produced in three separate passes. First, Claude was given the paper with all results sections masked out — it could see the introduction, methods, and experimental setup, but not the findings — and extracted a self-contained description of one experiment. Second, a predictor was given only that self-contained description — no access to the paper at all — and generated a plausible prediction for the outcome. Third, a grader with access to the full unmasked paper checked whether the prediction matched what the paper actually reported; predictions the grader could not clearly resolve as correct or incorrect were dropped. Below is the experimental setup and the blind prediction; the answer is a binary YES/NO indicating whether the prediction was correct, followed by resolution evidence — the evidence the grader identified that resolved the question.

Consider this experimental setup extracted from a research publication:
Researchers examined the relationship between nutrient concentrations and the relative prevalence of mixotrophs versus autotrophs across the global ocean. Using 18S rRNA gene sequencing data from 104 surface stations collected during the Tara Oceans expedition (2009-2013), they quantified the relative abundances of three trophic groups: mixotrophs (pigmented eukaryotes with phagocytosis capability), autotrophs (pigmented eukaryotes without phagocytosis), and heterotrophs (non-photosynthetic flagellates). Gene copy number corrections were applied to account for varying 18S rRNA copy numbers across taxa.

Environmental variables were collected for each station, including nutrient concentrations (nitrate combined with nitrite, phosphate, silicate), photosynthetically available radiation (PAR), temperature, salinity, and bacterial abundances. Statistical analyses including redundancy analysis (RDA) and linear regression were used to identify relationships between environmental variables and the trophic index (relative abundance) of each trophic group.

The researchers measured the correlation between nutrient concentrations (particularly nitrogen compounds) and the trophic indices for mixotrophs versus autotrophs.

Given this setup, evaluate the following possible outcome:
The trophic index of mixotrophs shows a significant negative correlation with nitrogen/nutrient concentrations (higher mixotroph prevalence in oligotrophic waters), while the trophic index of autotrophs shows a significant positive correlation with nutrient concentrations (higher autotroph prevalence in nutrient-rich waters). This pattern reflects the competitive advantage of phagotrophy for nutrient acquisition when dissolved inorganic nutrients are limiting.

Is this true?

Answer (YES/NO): YES